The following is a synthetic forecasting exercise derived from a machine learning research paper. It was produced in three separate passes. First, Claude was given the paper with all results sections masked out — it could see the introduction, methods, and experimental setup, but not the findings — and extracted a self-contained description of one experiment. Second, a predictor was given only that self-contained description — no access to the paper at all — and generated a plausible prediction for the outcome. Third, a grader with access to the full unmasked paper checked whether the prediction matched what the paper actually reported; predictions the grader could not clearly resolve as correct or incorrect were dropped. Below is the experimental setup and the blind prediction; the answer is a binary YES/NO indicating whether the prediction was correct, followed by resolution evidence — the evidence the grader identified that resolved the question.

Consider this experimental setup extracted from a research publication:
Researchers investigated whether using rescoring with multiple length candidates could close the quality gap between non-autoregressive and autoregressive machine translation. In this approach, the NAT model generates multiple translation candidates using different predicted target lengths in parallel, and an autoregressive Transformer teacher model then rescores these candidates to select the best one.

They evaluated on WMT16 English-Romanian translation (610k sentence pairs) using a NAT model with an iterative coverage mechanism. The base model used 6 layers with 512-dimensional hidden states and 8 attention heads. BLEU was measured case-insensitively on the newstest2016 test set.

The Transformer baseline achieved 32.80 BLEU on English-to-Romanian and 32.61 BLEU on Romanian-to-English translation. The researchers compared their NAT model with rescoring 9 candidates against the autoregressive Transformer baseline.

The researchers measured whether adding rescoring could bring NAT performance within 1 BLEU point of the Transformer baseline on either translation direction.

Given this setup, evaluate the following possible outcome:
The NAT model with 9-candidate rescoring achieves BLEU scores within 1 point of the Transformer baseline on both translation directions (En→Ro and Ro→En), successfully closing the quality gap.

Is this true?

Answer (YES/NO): YES